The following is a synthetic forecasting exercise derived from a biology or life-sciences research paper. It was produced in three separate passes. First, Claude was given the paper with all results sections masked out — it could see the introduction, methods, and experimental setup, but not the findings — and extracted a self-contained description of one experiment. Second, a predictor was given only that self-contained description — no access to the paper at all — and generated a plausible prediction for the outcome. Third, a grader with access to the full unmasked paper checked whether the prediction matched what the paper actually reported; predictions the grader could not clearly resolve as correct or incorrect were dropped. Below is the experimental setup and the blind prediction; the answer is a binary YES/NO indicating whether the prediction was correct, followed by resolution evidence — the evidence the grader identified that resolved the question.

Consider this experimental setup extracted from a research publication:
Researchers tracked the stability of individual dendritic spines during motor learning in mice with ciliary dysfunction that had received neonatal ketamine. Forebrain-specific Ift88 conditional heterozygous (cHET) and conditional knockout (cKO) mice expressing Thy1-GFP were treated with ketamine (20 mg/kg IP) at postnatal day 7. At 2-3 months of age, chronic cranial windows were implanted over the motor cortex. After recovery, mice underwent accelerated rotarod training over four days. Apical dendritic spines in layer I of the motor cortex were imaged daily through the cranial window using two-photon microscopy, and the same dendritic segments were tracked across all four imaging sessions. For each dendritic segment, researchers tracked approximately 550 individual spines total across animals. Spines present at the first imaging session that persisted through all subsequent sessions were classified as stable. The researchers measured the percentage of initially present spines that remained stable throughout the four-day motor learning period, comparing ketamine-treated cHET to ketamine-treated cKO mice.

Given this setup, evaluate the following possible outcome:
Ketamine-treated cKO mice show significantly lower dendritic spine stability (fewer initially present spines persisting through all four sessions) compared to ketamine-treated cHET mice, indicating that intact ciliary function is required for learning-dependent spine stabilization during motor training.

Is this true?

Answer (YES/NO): NO